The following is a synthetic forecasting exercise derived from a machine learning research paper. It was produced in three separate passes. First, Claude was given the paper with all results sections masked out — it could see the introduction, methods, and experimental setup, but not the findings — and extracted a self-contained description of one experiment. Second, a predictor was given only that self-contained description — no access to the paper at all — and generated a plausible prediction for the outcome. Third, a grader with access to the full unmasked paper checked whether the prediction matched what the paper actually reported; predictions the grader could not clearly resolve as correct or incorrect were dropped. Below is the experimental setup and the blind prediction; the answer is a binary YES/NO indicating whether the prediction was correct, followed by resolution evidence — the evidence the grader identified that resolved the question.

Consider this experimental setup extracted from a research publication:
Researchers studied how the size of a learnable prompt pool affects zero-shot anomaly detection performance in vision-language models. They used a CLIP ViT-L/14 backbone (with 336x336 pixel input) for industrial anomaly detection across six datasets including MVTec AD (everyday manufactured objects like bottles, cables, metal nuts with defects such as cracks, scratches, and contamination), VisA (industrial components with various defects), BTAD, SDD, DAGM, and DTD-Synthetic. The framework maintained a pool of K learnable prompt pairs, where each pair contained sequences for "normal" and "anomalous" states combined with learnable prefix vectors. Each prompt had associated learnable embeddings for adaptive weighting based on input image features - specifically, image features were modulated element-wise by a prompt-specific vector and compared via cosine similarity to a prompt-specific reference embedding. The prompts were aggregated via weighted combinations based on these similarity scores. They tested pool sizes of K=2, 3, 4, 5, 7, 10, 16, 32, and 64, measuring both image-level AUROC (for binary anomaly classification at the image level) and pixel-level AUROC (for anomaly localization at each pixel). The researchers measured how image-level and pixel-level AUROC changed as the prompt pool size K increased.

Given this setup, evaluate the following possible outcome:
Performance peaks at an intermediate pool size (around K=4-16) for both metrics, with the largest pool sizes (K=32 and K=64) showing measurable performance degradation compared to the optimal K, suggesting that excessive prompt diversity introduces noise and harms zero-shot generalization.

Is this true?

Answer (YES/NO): NO